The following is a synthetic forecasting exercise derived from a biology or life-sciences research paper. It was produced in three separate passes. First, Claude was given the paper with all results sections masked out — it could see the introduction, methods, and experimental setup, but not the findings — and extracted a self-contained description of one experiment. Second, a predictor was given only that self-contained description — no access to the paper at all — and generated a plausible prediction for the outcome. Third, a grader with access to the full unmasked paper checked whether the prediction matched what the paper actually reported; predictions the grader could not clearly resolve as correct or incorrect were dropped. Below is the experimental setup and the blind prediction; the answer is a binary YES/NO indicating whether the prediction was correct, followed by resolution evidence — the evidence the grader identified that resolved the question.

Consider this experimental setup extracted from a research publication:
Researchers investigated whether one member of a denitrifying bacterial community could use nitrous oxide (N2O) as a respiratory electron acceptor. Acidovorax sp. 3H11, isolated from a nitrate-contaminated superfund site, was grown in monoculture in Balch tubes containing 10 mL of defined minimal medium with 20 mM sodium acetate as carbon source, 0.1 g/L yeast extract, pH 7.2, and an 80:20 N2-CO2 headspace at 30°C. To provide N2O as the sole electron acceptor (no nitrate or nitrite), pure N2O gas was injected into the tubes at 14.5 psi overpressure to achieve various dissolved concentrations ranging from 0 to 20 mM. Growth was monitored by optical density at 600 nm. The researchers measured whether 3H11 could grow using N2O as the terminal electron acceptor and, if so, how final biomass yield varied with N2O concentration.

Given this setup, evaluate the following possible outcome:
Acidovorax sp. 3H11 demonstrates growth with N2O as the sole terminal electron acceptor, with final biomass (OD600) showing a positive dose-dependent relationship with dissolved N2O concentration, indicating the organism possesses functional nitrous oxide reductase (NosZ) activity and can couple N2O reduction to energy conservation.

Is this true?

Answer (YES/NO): NO